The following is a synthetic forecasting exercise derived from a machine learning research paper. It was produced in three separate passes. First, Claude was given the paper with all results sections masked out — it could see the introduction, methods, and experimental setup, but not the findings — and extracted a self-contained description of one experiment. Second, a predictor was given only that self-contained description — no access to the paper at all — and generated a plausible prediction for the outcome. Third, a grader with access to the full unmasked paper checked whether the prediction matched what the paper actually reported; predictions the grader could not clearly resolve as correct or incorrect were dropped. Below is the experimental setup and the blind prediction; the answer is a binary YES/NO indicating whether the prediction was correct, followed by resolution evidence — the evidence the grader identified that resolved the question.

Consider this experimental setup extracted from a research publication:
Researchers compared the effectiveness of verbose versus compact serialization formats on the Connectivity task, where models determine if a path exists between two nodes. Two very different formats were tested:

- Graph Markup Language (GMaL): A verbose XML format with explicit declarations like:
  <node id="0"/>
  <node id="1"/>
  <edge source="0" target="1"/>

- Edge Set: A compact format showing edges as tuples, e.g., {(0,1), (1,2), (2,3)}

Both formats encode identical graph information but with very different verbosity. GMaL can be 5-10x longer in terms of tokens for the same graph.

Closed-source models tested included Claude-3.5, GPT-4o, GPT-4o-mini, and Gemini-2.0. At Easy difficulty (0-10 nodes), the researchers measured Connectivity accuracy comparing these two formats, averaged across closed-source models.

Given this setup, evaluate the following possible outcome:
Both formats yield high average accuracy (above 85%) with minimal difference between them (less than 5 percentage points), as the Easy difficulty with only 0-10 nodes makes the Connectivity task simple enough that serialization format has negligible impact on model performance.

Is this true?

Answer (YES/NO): YES